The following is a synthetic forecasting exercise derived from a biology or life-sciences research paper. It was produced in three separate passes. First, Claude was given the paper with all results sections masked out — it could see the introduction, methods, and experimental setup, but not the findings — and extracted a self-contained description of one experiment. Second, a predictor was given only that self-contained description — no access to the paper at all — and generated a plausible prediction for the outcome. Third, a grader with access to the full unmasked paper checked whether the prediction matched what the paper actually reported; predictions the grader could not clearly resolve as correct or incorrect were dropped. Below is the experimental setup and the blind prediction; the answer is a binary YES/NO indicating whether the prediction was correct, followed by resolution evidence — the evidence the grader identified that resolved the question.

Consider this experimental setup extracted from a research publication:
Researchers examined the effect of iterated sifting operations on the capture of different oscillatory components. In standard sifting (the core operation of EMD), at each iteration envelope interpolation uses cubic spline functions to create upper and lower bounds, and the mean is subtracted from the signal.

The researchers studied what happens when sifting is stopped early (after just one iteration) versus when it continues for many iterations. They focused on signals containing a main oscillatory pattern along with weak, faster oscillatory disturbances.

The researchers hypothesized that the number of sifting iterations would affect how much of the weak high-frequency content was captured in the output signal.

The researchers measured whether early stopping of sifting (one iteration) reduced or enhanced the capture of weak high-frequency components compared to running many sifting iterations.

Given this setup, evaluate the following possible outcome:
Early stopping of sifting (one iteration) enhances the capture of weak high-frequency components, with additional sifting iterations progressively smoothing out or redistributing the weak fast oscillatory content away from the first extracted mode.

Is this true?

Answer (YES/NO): NO